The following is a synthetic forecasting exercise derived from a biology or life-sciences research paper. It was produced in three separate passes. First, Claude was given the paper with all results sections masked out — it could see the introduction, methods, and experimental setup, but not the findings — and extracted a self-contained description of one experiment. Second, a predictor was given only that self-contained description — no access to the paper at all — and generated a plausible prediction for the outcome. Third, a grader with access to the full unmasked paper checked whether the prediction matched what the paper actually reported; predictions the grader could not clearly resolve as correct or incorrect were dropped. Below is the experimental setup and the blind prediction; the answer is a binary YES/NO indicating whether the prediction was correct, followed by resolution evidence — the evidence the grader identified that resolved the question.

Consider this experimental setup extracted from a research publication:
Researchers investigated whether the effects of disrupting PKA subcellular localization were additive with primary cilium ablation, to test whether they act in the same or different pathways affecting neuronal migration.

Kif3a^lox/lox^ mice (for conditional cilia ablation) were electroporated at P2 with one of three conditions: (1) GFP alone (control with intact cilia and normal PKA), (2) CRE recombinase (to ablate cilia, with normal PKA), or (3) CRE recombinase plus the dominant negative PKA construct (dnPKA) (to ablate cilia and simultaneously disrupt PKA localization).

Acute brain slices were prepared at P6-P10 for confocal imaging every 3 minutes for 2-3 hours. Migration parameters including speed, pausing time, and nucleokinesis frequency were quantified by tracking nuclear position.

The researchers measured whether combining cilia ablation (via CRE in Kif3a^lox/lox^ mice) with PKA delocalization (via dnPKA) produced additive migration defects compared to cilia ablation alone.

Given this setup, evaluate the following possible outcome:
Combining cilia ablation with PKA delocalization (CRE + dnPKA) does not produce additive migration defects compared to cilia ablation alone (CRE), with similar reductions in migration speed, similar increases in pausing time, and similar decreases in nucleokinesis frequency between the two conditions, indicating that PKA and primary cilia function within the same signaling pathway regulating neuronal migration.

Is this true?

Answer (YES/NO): YES